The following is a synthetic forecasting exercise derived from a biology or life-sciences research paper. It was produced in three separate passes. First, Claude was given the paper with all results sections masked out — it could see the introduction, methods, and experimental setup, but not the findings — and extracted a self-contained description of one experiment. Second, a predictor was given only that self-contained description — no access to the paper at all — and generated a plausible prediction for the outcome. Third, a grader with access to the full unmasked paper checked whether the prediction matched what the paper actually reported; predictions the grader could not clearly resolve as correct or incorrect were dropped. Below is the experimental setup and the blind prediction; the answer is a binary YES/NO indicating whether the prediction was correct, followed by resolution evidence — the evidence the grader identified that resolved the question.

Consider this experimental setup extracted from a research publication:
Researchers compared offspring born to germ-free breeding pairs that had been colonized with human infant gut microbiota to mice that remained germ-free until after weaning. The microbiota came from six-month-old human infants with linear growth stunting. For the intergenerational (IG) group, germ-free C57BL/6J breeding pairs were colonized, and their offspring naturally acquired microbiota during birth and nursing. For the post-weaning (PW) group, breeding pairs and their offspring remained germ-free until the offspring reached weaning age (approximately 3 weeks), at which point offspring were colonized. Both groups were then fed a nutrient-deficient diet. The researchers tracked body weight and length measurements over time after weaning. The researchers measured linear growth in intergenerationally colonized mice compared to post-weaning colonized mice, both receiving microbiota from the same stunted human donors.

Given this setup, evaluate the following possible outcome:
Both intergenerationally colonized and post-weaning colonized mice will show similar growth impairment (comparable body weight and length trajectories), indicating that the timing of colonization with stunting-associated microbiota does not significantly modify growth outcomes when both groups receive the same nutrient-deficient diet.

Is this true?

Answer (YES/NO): NO